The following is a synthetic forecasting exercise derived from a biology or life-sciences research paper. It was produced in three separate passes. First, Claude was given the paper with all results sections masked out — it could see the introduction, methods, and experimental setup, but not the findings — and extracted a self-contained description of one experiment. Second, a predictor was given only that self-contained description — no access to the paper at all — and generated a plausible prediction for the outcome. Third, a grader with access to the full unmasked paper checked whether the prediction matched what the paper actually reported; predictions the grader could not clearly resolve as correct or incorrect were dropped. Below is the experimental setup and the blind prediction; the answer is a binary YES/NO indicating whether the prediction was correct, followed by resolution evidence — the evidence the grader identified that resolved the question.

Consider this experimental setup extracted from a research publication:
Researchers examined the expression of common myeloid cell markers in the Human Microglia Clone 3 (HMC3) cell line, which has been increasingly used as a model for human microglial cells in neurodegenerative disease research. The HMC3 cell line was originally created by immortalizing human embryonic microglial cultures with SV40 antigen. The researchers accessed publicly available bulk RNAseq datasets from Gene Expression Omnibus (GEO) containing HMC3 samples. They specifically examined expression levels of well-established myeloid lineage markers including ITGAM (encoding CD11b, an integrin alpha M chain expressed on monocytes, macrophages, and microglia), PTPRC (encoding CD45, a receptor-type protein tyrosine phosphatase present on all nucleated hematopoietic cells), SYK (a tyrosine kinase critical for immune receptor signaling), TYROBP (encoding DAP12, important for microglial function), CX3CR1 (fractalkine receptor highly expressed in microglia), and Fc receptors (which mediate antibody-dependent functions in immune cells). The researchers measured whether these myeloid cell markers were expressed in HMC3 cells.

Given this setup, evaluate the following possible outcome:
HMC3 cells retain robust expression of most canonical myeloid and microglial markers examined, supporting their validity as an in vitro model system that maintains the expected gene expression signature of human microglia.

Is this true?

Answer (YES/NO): NO